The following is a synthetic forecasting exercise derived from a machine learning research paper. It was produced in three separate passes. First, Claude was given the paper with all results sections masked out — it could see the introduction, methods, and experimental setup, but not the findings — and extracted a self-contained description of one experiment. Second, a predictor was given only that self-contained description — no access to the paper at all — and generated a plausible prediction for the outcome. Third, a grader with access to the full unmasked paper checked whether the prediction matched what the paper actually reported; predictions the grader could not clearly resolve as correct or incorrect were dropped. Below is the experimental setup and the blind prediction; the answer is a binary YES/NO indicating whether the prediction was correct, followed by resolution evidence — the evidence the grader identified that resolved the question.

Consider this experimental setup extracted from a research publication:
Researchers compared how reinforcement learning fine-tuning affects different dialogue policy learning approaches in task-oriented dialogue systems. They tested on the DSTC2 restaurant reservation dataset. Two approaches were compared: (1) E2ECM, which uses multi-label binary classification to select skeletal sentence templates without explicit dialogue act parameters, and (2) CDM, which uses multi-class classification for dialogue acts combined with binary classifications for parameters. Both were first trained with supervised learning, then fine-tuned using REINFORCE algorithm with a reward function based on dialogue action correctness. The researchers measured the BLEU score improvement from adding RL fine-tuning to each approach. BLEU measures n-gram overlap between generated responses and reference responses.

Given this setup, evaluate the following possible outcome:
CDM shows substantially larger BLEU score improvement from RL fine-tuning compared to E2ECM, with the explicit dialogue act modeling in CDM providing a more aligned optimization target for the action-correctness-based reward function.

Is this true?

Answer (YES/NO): NO